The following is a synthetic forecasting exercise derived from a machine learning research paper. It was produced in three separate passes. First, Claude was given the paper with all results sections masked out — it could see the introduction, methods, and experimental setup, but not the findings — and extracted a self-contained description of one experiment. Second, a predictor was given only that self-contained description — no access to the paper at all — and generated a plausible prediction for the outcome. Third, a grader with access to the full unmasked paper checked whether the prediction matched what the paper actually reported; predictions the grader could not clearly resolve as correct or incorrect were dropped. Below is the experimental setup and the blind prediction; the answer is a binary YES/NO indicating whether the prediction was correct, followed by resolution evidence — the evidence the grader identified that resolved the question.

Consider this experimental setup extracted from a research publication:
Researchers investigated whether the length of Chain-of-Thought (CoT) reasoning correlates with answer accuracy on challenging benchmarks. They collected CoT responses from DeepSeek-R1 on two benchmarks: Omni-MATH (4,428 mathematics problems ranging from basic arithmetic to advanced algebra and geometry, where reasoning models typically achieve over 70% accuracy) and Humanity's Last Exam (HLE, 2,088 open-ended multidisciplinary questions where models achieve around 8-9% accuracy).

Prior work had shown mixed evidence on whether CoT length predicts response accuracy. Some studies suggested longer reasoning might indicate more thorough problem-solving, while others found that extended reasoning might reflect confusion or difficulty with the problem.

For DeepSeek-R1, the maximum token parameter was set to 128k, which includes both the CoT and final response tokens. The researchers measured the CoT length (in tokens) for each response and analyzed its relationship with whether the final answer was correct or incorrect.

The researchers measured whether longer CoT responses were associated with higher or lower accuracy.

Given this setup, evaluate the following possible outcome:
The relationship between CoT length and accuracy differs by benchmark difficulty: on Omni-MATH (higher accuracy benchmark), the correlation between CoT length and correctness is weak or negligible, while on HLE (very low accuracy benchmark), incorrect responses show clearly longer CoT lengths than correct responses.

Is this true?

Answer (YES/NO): NO